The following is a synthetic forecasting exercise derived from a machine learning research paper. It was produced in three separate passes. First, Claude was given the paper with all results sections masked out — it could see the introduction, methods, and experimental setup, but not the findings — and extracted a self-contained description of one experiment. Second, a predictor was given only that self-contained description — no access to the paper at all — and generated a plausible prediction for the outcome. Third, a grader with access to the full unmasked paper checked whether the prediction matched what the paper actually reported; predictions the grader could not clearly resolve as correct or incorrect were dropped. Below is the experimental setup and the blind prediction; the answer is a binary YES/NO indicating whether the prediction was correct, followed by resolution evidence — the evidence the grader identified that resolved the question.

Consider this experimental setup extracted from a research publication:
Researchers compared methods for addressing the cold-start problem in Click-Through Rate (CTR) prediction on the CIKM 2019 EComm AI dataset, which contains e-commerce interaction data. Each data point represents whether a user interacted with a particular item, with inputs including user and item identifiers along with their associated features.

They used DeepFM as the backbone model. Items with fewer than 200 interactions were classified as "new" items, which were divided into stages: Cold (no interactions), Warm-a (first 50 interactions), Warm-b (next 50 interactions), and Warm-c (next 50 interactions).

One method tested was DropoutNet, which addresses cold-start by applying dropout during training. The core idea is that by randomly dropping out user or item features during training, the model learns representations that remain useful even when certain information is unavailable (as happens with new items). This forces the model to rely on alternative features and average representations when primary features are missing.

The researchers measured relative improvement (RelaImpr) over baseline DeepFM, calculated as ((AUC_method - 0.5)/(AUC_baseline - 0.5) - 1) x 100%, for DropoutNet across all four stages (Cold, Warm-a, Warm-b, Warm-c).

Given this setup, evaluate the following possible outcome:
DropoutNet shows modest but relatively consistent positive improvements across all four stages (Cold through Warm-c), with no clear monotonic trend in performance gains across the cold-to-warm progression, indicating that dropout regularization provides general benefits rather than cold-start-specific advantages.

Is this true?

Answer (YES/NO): NO